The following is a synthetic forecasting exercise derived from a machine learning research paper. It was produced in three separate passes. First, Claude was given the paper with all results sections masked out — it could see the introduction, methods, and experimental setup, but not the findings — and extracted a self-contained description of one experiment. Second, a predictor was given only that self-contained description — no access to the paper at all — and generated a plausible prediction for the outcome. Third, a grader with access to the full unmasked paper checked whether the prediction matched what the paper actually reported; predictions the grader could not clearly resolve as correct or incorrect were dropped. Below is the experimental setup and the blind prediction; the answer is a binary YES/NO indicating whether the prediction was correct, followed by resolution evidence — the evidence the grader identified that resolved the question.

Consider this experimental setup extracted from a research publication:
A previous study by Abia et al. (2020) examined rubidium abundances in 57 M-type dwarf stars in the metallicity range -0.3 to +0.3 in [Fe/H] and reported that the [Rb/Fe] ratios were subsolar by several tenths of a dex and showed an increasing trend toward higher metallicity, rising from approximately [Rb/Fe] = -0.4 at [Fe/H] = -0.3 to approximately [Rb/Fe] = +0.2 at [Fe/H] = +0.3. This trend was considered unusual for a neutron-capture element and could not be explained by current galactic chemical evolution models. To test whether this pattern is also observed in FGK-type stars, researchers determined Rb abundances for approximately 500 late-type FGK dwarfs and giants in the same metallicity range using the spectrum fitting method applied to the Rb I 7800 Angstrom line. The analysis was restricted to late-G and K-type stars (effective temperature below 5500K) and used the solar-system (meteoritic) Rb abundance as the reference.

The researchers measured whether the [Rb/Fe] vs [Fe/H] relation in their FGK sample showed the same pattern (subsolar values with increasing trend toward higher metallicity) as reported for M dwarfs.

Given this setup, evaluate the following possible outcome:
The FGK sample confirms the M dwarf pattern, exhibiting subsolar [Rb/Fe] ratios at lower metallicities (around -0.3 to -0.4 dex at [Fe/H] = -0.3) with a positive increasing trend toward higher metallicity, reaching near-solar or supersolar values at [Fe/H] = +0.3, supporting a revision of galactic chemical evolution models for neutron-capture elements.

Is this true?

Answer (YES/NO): NO